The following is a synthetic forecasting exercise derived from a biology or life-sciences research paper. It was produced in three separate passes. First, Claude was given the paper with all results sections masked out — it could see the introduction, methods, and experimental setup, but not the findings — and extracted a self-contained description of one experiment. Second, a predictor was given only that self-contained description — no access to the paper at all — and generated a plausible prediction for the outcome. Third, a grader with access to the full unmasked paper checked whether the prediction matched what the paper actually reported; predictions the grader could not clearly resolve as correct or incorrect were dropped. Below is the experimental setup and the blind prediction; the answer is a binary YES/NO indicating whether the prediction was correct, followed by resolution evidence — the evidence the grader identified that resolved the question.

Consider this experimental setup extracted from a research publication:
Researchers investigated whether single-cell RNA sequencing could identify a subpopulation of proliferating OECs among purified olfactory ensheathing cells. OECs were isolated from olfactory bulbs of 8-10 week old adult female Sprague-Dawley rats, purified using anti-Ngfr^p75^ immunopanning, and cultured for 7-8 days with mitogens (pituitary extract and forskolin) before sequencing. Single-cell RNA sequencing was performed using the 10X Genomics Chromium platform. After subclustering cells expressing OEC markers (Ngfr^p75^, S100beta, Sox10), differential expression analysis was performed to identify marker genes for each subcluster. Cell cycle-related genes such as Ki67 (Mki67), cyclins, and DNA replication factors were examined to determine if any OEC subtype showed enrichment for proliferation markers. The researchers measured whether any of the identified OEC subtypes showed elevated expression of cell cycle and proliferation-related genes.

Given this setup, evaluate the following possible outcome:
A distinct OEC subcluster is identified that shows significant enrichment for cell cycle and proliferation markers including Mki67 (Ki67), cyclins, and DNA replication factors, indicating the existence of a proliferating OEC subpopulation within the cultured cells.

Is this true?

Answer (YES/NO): YES